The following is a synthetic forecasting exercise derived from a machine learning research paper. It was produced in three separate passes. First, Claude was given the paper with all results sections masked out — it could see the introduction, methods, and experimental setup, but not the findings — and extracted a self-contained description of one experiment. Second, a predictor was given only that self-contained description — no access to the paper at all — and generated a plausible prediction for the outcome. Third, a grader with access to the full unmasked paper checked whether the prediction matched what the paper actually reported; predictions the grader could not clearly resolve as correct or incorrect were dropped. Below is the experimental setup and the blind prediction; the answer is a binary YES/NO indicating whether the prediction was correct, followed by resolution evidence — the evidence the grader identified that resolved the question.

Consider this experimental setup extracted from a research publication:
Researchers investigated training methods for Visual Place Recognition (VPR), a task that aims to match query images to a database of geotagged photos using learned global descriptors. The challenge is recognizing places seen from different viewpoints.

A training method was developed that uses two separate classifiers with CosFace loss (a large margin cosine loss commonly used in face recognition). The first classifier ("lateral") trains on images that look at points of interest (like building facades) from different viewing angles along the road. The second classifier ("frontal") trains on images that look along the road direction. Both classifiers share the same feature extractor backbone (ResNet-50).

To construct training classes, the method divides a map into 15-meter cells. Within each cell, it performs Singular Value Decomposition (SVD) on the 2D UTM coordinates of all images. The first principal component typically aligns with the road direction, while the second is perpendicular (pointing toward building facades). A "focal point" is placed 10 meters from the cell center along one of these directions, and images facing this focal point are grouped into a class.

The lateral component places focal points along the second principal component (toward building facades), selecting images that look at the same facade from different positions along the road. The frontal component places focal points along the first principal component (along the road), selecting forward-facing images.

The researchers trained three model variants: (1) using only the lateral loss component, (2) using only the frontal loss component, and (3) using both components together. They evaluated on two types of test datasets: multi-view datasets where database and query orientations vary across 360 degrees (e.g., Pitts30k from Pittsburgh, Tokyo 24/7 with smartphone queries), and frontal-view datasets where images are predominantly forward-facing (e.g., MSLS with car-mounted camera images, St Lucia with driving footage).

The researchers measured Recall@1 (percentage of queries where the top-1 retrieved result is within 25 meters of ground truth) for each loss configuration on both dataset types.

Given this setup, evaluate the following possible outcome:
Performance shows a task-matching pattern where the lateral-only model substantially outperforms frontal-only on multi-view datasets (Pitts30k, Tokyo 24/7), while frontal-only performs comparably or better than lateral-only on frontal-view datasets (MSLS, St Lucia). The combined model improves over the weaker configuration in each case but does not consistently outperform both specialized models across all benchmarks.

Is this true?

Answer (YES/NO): YES